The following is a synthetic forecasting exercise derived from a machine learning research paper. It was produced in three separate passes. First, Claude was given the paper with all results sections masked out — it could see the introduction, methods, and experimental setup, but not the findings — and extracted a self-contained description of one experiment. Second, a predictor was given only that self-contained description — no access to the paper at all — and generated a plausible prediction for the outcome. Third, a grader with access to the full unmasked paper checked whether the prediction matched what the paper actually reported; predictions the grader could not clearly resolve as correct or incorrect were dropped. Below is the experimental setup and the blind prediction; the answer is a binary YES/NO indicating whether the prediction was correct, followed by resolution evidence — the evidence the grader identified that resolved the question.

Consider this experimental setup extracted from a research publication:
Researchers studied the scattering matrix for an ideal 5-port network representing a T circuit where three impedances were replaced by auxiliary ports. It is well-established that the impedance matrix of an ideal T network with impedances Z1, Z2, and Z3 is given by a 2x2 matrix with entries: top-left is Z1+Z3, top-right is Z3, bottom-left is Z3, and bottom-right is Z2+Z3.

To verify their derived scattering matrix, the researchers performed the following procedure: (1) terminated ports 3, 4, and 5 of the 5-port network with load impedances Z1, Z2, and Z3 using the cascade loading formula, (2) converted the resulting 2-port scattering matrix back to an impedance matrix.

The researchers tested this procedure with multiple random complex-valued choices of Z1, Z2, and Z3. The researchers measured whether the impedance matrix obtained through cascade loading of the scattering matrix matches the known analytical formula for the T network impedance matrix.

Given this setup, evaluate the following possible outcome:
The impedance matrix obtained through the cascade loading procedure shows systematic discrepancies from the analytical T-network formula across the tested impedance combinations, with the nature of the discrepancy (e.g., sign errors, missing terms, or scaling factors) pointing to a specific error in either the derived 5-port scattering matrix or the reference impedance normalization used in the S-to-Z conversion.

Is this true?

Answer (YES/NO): NO